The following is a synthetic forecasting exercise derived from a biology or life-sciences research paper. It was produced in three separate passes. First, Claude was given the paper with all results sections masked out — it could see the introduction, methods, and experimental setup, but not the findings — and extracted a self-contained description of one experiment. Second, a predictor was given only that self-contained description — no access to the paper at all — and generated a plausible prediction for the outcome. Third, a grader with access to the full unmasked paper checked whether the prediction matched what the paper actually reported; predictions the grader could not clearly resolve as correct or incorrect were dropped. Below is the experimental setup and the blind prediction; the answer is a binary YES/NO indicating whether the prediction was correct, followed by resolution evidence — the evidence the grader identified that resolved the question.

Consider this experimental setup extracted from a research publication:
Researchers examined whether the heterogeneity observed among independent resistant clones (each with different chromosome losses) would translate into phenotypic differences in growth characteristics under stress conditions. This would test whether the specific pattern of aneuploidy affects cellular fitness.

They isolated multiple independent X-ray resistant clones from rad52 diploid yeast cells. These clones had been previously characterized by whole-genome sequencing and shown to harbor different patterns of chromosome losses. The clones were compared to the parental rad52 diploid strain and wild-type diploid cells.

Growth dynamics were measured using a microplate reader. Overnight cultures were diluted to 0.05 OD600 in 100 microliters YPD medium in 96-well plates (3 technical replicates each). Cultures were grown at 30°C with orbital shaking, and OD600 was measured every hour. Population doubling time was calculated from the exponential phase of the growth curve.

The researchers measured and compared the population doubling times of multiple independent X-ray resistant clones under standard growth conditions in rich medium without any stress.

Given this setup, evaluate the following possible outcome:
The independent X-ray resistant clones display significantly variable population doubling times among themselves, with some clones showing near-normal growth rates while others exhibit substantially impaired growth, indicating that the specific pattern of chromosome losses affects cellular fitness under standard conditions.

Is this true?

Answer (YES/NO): YES